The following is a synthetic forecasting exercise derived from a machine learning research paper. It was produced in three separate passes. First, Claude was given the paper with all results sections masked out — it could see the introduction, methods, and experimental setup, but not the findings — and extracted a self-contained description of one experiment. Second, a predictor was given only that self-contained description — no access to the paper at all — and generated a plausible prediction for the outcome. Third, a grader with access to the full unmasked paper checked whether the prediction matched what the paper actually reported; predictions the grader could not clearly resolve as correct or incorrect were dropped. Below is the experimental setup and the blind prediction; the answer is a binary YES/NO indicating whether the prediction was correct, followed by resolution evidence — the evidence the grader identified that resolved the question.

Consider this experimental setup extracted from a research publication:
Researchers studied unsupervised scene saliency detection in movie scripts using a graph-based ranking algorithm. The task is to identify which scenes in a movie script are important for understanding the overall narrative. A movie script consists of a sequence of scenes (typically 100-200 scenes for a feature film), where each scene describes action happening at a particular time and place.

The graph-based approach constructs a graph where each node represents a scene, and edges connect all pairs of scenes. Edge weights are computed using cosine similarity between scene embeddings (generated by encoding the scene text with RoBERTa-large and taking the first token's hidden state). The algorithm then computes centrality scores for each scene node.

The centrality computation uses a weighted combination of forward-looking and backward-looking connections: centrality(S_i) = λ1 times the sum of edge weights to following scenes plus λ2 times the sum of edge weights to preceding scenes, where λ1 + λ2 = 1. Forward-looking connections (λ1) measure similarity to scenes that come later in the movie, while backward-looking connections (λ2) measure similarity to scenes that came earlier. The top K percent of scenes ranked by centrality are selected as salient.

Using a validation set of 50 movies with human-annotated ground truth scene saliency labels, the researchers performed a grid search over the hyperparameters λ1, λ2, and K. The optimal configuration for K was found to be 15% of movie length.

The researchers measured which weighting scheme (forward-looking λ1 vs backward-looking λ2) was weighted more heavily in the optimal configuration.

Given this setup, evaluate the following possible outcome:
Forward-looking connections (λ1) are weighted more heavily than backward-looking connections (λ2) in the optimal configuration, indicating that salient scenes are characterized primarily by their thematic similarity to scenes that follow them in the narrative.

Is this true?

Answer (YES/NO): NO